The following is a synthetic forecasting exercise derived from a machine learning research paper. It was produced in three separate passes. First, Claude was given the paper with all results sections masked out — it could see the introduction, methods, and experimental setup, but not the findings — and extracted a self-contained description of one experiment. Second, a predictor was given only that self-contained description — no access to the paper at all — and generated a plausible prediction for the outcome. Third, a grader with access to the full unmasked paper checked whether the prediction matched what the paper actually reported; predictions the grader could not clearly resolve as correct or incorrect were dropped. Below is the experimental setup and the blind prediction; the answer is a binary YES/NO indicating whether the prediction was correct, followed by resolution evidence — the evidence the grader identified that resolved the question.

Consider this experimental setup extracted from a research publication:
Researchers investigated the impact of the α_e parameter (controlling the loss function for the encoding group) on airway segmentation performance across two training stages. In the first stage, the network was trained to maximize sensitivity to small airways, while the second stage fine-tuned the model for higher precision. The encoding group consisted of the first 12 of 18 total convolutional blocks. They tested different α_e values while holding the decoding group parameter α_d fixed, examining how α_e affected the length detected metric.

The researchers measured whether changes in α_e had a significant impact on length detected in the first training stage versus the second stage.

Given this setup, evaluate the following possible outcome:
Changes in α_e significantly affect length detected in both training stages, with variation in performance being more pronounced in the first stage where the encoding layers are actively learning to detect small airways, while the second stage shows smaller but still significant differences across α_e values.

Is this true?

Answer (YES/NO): NO